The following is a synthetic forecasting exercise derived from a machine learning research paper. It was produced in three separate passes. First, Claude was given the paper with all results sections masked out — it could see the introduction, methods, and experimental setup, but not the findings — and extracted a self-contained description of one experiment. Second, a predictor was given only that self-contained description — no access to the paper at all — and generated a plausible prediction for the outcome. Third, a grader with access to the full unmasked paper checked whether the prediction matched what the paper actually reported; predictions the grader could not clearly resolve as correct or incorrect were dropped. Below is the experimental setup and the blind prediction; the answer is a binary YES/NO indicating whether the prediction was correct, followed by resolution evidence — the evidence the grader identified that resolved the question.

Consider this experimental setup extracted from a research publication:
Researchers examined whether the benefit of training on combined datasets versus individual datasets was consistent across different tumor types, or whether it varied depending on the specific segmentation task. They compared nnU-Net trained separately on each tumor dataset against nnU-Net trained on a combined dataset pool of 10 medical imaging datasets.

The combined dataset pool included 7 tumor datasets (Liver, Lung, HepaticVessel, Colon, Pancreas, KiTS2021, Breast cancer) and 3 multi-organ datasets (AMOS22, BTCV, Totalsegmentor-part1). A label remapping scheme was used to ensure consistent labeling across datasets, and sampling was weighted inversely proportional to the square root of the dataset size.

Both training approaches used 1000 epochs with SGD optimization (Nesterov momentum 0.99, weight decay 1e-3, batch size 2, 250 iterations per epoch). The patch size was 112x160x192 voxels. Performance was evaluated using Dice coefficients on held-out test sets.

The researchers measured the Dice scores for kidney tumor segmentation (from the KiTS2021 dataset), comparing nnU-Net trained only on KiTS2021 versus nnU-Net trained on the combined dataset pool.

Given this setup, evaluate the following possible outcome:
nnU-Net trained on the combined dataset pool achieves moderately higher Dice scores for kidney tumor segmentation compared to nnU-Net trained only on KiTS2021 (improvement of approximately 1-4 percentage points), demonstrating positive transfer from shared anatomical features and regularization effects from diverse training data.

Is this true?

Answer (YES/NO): NO